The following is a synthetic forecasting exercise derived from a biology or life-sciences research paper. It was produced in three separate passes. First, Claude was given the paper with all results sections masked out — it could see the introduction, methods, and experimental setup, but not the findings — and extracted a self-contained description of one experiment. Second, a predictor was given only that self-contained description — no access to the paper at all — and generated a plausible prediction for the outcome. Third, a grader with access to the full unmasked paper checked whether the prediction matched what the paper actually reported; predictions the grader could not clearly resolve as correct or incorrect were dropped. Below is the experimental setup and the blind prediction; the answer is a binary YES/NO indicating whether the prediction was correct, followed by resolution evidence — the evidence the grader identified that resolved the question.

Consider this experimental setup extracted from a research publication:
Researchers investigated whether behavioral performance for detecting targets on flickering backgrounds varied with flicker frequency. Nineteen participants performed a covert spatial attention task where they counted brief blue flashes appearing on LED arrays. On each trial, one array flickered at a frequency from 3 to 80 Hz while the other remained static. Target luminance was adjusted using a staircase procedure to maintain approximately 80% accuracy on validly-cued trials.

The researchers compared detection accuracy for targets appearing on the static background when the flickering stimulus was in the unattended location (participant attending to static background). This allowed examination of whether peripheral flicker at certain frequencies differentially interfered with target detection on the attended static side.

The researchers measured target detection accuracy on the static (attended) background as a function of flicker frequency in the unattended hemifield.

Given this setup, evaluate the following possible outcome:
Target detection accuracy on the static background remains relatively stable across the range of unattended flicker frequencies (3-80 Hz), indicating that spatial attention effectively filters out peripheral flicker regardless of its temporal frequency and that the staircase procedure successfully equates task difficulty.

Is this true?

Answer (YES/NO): NO